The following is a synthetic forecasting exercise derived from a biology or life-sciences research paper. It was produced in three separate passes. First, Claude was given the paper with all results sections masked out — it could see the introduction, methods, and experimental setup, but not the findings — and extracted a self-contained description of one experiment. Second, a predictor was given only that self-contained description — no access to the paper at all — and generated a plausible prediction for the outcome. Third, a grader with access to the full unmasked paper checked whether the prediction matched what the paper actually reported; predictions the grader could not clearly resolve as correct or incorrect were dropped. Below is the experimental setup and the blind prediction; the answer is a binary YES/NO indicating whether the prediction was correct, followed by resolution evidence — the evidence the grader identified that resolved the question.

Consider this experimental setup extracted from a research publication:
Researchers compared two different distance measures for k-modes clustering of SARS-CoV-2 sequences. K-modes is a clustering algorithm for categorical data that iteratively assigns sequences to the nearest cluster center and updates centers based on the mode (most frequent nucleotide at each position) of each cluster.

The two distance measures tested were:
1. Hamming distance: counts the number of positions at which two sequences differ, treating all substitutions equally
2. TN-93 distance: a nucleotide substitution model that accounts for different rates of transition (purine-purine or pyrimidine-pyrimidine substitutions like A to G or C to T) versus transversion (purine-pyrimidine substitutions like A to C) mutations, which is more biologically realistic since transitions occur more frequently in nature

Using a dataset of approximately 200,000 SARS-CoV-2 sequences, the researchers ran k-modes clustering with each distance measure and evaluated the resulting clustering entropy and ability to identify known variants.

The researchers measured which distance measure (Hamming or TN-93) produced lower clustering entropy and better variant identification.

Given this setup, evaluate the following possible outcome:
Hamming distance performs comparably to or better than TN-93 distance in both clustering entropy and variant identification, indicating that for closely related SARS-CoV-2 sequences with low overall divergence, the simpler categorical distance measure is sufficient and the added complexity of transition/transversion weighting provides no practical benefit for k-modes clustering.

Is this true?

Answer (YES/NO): YES